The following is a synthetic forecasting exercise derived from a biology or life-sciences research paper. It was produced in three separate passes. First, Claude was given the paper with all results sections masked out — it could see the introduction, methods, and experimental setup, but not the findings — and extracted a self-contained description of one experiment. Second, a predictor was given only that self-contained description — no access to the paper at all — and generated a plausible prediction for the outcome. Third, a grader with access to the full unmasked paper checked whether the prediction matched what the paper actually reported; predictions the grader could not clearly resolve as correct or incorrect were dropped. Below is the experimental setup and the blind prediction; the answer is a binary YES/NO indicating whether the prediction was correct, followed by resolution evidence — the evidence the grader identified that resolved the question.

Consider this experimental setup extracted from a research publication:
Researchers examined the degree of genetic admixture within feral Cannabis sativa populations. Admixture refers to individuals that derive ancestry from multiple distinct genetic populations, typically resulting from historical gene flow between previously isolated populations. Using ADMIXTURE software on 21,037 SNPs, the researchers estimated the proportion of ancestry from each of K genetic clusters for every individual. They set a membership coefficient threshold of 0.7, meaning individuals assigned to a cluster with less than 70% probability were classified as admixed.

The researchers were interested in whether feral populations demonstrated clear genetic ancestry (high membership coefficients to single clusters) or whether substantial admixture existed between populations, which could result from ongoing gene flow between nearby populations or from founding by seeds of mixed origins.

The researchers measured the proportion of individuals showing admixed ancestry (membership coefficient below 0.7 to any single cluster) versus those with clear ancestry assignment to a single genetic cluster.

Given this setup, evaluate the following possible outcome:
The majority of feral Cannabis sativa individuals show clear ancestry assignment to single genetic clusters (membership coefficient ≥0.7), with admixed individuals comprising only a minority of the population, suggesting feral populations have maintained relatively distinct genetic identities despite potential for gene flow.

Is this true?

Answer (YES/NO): NO